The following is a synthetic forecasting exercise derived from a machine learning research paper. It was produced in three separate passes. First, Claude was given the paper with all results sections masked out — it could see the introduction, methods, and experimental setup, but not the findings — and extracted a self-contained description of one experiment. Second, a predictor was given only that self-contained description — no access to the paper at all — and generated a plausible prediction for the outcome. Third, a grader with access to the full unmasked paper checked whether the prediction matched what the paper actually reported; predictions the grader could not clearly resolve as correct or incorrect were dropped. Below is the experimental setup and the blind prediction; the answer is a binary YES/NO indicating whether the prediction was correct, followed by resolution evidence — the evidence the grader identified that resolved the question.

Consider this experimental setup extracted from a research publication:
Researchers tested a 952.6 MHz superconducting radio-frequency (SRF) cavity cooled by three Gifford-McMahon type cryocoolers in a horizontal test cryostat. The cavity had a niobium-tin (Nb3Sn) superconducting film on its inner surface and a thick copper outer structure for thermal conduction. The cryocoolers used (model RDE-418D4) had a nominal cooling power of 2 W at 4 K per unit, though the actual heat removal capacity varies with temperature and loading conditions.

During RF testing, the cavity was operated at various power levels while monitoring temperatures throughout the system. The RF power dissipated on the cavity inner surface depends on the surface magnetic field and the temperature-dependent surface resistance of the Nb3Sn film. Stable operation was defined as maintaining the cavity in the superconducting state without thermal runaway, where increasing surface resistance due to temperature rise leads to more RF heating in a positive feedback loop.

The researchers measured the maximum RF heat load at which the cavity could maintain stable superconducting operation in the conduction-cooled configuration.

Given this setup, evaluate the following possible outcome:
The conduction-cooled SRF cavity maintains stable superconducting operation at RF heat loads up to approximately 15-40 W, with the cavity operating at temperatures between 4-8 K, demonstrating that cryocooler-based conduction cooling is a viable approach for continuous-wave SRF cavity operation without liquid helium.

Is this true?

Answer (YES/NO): YES